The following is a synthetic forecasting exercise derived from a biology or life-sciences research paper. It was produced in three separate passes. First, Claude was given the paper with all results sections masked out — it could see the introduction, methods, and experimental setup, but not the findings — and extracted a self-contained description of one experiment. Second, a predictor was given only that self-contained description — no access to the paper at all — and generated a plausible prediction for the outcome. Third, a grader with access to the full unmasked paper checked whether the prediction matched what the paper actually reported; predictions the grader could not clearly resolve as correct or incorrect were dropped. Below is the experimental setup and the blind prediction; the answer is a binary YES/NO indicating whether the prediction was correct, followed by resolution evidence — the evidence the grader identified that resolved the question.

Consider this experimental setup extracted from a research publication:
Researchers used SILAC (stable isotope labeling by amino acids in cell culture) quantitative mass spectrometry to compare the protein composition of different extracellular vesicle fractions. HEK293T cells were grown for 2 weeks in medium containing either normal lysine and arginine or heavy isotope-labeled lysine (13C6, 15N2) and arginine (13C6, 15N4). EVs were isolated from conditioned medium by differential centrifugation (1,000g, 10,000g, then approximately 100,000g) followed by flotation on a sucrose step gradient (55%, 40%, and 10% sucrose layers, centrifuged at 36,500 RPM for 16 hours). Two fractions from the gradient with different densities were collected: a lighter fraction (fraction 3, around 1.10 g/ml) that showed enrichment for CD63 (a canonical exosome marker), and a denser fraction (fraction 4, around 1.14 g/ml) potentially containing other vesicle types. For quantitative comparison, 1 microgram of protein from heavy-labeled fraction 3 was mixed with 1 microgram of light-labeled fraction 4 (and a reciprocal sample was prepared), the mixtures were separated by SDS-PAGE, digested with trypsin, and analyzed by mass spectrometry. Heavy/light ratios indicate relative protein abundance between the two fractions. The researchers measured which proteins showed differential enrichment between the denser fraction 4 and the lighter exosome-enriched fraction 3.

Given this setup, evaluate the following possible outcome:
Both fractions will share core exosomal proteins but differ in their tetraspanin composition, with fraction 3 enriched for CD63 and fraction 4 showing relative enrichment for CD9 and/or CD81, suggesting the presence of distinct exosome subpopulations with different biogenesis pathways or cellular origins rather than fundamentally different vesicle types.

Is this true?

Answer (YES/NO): NO